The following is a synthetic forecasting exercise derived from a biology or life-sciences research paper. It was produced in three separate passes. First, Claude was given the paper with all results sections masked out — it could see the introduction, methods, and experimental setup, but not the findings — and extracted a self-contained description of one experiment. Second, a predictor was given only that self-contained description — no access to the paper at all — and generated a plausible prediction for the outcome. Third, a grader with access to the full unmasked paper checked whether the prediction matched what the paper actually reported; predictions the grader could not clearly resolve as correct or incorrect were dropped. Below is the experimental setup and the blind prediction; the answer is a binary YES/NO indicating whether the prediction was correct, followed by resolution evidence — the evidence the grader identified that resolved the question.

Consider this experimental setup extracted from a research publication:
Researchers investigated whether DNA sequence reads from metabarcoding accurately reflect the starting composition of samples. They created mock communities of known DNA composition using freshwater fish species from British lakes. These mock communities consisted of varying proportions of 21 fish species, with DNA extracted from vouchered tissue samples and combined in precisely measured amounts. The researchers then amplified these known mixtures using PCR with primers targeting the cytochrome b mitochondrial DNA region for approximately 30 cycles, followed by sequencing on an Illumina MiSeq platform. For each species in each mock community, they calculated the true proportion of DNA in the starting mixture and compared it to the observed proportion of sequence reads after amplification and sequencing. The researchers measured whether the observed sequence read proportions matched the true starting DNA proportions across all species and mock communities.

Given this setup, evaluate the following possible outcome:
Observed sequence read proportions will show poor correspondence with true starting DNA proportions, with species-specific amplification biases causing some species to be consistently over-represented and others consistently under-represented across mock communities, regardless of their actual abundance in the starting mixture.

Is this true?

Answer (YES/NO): YES